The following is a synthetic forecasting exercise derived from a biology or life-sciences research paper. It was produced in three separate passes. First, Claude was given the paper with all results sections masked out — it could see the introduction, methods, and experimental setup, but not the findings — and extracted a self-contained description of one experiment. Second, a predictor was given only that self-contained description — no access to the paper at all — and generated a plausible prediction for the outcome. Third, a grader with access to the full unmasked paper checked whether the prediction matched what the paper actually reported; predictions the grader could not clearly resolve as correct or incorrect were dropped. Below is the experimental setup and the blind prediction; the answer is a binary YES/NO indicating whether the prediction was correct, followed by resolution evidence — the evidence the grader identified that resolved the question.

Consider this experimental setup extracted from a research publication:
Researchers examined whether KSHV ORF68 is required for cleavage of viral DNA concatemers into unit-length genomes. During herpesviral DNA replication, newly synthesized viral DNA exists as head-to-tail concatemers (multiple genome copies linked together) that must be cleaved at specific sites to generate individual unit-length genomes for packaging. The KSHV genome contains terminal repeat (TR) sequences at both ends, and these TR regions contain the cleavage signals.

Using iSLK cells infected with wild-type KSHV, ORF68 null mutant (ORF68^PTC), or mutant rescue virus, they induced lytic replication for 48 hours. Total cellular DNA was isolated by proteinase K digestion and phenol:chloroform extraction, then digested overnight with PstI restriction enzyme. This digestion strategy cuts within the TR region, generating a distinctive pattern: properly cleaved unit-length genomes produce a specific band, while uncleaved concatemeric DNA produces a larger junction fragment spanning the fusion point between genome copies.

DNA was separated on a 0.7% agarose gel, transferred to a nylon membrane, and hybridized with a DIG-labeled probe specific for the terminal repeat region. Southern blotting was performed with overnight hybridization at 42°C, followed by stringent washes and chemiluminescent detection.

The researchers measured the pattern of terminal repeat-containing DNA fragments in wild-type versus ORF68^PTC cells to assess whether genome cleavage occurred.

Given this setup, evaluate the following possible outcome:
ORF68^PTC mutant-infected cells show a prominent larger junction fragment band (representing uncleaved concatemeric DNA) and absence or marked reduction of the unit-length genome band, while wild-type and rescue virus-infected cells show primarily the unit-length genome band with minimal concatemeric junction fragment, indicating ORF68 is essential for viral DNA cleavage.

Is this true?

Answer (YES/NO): YES